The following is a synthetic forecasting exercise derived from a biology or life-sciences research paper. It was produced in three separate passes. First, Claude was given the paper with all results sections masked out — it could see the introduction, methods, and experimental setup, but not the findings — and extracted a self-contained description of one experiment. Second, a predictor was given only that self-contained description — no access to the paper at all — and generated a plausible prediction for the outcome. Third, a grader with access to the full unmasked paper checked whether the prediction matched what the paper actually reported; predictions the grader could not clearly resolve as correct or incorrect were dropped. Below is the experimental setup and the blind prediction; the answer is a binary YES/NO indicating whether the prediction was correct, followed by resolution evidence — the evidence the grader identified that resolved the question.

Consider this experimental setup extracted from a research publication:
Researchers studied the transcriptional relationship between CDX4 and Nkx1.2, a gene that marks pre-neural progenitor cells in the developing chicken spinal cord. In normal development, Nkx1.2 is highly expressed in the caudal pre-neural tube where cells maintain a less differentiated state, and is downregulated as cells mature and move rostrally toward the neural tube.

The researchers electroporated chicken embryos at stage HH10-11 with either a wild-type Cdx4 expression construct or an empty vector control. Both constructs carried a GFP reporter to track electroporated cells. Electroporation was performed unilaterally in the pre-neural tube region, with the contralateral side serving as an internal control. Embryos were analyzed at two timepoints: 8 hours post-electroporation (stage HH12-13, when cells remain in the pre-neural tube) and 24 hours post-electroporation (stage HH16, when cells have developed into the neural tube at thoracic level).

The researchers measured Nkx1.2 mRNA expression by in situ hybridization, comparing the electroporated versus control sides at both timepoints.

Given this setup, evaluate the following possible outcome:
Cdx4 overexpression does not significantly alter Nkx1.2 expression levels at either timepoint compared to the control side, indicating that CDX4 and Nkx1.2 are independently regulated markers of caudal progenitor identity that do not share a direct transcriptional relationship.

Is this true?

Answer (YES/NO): NO